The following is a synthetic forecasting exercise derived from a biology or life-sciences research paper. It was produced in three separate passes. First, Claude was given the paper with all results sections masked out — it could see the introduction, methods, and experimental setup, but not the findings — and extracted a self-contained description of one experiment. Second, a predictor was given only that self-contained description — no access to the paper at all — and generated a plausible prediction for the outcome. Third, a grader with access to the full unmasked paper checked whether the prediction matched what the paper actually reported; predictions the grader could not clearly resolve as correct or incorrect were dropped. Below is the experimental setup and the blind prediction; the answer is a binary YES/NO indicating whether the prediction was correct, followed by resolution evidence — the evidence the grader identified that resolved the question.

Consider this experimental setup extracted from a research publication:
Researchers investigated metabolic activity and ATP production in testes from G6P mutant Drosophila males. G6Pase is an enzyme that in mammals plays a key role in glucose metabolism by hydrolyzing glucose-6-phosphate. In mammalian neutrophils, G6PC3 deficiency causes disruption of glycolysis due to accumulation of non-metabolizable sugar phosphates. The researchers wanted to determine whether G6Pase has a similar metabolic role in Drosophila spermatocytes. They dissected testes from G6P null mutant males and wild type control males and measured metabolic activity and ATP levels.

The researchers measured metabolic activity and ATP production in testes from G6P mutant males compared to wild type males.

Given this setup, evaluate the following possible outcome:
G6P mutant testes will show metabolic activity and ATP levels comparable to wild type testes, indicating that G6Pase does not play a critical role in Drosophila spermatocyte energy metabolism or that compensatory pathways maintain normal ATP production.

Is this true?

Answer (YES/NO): NO